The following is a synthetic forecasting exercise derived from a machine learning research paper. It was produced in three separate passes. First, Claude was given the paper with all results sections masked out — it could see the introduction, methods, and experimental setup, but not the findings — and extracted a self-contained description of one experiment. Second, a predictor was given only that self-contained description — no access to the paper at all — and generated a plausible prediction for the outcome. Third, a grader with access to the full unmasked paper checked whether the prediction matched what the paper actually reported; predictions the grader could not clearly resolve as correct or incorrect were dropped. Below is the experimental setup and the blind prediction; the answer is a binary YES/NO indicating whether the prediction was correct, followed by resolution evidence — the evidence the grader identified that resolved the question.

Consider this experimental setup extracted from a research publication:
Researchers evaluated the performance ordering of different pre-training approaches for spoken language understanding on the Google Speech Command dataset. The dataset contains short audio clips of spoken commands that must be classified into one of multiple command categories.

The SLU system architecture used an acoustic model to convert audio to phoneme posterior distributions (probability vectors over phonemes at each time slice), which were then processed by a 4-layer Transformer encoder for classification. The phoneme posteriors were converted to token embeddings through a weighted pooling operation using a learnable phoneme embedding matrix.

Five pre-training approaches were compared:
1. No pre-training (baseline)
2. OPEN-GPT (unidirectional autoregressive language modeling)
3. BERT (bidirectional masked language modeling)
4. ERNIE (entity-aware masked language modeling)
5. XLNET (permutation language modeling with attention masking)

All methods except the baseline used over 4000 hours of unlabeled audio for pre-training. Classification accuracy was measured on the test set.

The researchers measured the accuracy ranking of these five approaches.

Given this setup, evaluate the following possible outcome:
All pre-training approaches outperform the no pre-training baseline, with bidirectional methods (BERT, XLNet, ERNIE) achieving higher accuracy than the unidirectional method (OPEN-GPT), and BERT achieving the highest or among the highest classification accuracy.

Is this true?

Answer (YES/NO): NO